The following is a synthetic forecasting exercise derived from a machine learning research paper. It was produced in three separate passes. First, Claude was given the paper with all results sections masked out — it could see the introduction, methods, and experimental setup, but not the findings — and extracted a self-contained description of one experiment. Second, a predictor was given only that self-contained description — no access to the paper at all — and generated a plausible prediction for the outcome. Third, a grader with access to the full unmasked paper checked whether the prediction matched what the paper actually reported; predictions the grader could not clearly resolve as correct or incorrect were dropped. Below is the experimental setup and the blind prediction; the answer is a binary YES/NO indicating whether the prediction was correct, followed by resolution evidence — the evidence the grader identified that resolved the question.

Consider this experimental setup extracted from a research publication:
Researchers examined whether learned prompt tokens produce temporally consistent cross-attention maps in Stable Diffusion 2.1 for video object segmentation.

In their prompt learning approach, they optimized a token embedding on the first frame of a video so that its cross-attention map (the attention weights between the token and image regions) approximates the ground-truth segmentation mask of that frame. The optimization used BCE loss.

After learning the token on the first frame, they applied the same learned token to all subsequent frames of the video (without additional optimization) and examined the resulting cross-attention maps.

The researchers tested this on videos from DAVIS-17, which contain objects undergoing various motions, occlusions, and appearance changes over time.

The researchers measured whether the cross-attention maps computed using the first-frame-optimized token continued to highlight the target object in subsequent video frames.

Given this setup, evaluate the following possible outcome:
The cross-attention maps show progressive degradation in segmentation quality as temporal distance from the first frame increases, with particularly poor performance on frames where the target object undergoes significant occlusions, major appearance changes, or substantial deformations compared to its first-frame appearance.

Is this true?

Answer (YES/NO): NO